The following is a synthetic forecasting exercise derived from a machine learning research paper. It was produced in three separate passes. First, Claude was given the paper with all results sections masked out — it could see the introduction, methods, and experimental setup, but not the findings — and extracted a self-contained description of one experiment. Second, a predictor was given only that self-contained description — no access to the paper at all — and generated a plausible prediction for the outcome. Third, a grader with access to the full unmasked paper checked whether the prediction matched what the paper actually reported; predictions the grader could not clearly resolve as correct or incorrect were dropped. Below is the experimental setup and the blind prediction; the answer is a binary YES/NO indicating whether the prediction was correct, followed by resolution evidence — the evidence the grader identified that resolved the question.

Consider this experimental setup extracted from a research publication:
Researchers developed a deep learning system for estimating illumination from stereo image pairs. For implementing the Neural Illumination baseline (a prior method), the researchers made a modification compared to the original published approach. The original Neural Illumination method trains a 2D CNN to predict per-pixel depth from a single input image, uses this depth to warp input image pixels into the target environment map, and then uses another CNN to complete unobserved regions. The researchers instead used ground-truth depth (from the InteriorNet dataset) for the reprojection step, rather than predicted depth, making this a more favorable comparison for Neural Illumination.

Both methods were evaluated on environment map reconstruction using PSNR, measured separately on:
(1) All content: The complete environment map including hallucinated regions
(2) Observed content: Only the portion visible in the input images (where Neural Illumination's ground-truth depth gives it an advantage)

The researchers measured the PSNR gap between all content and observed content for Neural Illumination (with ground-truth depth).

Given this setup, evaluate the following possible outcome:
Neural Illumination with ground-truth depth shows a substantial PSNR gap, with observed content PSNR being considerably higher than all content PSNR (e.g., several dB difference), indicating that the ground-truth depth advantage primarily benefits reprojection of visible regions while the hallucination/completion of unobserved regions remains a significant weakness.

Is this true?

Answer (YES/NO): NO